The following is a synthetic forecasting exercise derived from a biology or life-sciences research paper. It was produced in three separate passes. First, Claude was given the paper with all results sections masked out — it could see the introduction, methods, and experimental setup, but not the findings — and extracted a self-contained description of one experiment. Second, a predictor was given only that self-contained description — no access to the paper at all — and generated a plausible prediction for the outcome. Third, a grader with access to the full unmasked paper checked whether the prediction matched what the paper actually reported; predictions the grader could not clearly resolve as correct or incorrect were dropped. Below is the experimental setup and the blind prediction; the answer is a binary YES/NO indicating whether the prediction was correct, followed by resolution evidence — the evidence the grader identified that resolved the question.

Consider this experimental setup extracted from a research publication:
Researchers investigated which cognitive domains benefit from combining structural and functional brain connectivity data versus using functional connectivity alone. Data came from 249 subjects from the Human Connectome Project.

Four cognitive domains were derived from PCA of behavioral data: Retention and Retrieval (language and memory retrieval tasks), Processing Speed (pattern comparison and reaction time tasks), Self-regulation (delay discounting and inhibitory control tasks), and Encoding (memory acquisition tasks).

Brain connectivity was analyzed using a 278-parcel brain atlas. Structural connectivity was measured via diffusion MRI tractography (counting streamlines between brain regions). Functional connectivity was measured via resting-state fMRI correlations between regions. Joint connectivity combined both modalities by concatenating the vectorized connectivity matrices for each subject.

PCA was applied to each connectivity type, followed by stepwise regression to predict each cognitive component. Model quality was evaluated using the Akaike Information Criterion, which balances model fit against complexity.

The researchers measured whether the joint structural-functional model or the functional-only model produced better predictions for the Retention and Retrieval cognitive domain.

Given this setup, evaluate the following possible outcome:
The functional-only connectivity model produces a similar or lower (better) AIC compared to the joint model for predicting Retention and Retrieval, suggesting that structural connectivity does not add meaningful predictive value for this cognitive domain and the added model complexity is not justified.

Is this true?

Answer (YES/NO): YES